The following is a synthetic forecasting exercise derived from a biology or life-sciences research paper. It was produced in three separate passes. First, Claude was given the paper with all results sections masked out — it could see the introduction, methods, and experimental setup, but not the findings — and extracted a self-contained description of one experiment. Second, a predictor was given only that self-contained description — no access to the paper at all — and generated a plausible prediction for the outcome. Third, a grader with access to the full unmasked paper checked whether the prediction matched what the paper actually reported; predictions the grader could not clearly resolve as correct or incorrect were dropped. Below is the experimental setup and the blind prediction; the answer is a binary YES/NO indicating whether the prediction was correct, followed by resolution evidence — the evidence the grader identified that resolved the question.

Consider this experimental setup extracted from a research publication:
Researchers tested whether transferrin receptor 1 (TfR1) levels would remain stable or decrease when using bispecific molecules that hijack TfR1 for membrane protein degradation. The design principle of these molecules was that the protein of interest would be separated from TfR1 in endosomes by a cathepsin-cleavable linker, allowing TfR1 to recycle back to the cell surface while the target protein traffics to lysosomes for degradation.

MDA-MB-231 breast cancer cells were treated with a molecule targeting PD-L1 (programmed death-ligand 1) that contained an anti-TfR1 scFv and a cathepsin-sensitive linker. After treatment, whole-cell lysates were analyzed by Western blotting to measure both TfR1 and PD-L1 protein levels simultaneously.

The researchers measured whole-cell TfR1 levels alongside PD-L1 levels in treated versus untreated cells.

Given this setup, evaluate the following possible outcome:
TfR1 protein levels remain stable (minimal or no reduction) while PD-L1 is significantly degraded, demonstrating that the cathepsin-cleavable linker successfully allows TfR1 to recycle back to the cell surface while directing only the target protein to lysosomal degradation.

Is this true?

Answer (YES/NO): YES